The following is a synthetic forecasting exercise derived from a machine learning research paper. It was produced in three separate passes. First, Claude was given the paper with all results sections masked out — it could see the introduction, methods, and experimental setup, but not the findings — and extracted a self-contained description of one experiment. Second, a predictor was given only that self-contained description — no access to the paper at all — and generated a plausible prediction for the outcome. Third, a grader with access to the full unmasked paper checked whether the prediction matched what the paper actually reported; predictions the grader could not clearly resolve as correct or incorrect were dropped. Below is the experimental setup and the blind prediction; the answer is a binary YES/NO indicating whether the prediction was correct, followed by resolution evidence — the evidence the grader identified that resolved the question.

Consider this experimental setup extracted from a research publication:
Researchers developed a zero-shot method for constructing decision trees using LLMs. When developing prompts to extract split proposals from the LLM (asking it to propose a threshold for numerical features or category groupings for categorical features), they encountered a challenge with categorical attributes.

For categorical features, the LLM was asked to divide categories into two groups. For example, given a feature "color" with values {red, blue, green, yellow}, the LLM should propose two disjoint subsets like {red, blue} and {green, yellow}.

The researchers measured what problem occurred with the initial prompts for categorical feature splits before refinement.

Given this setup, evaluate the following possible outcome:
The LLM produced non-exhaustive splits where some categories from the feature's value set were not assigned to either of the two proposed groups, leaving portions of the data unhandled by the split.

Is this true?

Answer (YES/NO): NO